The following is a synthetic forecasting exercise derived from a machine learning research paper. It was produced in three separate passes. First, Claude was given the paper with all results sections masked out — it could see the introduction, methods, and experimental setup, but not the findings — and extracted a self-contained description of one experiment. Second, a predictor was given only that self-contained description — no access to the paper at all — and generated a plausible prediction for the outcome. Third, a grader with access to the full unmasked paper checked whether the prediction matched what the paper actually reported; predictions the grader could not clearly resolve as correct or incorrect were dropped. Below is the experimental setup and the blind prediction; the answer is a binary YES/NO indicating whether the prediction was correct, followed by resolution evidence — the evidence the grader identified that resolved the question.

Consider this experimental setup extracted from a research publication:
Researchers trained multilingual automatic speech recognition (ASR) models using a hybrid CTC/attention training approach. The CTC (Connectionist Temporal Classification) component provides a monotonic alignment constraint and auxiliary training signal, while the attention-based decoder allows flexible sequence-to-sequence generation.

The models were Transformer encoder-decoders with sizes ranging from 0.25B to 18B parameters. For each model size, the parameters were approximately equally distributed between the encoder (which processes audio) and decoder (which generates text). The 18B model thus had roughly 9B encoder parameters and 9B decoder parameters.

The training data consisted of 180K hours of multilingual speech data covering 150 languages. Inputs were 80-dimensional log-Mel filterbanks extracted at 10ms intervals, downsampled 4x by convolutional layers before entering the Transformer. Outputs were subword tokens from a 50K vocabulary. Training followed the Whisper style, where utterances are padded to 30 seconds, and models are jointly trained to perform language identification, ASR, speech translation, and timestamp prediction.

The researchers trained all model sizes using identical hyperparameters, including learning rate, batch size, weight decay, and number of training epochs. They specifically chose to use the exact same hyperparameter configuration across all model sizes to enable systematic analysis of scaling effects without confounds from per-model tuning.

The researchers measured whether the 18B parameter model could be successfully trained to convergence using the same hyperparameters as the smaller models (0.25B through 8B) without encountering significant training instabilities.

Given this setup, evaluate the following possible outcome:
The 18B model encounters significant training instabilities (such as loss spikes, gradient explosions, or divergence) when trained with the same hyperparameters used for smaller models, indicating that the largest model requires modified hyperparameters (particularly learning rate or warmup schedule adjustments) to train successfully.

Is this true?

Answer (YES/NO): NO